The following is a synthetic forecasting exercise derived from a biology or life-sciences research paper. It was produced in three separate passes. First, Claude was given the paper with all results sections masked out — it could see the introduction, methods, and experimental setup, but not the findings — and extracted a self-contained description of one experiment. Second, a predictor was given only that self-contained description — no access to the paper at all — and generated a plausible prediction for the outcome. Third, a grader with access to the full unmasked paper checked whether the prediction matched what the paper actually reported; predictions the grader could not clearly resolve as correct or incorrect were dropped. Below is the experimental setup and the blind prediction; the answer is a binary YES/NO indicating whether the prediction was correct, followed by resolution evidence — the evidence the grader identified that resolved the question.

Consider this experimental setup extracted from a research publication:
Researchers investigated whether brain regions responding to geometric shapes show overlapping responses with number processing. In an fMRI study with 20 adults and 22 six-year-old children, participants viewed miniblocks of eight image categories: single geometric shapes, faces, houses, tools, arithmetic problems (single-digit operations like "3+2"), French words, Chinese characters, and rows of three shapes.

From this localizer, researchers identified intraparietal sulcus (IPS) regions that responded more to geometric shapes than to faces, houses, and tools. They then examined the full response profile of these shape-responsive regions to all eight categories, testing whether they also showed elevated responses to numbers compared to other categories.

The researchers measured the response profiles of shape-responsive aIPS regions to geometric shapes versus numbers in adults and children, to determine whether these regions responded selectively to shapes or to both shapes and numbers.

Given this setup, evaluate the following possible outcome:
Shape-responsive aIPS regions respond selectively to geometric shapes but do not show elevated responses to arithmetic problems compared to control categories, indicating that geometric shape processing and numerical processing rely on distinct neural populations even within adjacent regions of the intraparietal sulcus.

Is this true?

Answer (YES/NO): NO